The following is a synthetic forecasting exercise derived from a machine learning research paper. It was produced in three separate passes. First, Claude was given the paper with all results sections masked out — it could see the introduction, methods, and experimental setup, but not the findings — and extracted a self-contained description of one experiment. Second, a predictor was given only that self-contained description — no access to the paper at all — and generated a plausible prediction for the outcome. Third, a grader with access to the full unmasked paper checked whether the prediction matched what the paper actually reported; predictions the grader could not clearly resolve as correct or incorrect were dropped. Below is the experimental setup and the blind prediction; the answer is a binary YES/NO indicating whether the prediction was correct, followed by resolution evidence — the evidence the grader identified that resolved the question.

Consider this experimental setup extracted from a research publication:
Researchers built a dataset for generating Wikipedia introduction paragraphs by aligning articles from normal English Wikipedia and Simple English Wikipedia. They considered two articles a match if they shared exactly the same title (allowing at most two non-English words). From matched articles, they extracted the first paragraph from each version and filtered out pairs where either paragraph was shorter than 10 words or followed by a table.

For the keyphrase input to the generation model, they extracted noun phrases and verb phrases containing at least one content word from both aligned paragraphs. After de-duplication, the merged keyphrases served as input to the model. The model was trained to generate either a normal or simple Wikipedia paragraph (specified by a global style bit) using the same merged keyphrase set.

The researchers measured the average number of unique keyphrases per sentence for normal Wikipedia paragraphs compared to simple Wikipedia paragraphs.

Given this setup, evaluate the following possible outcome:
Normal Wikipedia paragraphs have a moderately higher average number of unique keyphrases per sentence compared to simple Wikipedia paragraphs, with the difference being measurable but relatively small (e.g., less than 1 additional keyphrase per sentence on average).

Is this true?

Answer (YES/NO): NO